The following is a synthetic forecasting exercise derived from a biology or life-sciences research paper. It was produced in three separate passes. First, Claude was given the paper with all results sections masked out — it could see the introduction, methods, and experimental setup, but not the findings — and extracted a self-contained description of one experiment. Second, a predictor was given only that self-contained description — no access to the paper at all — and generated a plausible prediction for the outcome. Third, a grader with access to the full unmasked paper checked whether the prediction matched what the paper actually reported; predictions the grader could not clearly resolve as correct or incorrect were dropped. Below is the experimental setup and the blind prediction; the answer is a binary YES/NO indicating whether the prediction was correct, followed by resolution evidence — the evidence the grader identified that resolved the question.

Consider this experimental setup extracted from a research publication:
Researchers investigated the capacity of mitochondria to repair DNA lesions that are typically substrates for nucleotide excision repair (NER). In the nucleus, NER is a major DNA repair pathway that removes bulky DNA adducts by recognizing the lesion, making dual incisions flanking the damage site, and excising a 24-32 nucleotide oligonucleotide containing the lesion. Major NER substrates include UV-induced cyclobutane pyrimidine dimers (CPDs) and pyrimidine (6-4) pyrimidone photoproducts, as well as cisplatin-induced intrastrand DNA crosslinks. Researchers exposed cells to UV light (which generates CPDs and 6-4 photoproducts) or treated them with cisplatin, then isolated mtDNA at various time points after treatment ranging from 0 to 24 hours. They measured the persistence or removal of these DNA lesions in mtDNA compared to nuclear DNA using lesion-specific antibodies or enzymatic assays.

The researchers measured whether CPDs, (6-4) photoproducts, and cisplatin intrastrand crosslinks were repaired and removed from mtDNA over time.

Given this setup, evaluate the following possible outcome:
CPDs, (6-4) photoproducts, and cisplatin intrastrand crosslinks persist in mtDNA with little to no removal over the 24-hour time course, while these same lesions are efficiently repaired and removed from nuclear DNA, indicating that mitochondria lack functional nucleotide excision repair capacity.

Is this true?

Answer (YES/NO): YES